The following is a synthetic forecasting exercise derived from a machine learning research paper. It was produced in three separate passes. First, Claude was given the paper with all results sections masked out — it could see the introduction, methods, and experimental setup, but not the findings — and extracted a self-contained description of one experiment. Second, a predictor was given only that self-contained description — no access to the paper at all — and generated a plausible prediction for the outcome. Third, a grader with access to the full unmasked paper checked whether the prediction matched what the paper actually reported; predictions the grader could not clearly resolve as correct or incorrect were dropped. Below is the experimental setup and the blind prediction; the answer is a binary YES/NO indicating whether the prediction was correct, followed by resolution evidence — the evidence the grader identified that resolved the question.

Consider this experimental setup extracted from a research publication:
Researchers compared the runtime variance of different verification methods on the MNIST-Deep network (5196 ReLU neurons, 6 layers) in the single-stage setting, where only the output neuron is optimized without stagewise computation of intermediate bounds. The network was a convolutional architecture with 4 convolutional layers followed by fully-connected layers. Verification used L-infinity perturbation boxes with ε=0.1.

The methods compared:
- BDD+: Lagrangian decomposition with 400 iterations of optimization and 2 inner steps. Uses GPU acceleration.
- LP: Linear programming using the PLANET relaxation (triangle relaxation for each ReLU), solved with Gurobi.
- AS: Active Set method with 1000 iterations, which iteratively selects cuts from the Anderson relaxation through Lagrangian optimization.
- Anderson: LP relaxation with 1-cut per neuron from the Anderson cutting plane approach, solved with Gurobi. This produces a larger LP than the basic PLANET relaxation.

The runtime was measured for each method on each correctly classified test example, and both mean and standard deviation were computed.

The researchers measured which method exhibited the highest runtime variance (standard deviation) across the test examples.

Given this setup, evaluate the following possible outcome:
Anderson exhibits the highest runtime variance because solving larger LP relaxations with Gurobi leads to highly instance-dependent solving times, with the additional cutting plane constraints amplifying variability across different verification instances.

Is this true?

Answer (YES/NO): YES